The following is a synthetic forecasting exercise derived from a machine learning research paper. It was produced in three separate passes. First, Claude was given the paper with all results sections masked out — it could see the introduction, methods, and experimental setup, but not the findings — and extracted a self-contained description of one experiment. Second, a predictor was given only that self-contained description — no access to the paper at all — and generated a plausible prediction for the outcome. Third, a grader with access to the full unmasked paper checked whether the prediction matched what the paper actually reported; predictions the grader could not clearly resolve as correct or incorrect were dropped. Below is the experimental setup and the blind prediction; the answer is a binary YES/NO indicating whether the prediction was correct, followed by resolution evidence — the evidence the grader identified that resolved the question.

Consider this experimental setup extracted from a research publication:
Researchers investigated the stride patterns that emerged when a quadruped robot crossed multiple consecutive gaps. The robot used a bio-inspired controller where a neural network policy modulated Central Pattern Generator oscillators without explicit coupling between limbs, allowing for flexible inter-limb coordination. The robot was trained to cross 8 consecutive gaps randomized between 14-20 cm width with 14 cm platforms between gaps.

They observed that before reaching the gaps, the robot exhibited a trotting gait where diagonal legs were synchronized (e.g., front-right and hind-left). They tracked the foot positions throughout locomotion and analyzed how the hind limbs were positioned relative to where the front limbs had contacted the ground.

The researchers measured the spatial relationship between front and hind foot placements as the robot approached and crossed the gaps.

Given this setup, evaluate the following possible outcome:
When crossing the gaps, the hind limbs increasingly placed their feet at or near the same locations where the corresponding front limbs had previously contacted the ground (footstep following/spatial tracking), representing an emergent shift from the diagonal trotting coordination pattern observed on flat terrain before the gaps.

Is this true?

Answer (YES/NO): YES